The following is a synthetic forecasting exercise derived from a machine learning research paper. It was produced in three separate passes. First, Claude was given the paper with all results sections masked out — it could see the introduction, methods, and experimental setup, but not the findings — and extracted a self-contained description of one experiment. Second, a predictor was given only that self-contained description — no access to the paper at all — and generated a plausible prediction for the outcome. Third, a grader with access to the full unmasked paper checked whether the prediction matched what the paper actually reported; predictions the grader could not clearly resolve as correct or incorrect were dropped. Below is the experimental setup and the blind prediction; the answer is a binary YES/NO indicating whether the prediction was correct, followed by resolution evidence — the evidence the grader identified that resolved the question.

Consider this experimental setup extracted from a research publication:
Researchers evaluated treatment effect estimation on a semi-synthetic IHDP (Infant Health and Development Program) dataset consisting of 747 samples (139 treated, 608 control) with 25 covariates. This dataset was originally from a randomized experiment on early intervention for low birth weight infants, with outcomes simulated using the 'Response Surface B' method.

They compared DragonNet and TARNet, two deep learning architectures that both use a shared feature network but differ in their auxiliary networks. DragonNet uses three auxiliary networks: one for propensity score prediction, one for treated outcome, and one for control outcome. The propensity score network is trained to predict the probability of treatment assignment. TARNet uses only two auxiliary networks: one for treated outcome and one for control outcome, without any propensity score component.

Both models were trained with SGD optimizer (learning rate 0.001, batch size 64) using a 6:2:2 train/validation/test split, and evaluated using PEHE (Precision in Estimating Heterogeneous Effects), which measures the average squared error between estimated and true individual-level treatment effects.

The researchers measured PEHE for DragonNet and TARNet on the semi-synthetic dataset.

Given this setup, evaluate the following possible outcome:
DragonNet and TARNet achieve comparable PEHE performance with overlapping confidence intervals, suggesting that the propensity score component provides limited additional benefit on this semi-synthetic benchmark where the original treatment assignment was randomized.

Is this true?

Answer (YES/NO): YES